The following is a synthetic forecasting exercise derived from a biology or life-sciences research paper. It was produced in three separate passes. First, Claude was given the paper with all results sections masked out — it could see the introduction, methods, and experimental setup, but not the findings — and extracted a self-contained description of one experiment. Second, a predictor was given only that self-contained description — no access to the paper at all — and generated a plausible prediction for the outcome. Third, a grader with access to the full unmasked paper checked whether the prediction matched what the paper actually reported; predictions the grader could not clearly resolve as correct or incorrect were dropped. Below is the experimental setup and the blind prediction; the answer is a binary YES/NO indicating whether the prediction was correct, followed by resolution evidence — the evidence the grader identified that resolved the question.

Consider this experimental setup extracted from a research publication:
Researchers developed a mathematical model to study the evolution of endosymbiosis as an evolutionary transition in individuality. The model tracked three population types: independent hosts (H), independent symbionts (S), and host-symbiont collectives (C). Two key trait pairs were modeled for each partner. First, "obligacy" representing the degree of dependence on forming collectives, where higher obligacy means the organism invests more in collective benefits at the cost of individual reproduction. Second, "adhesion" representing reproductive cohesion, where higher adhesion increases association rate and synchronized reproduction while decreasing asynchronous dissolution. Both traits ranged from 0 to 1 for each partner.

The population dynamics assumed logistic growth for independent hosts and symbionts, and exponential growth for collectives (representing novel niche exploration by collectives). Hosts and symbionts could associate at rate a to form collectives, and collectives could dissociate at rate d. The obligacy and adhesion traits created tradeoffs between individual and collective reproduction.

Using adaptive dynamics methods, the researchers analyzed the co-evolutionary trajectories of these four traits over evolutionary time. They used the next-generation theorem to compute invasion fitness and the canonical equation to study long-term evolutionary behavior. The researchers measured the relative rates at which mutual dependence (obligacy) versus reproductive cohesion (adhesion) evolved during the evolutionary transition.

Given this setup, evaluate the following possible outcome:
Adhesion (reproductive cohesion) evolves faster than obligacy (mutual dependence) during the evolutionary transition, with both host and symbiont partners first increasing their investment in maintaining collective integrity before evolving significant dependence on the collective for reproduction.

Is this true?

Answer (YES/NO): NO